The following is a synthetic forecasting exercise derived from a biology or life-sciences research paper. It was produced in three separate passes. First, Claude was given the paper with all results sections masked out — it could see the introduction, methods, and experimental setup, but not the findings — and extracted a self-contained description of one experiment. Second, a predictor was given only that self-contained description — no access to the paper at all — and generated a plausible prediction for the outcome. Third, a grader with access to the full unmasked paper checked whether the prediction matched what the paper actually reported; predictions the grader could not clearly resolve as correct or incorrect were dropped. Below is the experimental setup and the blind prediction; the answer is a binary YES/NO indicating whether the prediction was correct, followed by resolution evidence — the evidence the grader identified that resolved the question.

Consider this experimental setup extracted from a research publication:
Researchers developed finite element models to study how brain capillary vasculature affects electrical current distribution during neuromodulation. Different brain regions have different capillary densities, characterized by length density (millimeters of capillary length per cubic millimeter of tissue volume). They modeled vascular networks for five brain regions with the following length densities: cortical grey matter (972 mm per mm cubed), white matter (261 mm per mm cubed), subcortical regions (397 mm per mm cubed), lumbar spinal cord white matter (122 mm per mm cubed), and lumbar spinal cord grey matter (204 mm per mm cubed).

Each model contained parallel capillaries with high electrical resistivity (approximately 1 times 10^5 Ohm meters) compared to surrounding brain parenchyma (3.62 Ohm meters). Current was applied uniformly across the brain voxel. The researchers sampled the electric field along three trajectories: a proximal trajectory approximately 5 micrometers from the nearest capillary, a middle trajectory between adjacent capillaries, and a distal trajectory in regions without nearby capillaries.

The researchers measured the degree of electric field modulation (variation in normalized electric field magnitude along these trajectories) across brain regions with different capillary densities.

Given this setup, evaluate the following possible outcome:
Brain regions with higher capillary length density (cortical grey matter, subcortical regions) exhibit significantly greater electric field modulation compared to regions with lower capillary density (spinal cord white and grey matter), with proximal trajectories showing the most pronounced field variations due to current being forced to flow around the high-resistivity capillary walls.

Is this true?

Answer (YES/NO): YES